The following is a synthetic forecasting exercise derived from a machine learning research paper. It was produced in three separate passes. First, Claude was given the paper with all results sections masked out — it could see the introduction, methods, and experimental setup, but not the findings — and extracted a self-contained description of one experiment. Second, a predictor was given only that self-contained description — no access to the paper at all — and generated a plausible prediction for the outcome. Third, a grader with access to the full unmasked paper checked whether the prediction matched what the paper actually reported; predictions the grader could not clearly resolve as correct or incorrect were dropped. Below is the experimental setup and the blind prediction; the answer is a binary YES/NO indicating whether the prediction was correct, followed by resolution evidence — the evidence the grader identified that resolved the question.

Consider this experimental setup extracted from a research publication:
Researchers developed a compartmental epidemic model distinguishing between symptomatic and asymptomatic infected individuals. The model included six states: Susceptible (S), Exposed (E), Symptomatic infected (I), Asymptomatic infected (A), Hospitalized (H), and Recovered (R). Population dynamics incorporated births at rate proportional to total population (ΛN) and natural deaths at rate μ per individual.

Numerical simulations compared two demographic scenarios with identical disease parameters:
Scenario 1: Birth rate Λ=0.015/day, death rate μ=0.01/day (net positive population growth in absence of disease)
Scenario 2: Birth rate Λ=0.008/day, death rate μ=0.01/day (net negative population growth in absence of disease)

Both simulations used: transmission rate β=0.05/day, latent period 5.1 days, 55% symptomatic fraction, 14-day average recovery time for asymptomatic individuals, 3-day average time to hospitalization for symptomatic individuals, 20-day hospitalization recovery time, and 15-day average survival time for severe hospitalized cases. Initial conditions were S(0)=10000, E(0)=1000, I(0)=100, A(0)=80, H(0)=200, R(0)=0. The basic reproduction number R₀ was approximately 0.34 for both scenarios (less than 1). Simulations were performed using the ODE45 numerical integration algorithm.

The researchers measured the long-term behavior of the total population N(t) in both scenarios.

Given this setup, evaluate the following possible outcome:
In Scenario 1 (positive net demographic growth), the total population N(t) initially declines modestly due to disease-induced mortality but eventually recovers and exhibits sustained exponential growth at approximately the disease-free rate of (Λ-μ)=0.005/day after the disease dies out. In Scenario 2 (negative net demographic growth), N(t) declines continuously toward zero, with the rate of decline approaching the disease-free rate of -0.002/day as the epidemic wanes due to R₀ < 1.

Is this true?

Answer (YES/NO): NO